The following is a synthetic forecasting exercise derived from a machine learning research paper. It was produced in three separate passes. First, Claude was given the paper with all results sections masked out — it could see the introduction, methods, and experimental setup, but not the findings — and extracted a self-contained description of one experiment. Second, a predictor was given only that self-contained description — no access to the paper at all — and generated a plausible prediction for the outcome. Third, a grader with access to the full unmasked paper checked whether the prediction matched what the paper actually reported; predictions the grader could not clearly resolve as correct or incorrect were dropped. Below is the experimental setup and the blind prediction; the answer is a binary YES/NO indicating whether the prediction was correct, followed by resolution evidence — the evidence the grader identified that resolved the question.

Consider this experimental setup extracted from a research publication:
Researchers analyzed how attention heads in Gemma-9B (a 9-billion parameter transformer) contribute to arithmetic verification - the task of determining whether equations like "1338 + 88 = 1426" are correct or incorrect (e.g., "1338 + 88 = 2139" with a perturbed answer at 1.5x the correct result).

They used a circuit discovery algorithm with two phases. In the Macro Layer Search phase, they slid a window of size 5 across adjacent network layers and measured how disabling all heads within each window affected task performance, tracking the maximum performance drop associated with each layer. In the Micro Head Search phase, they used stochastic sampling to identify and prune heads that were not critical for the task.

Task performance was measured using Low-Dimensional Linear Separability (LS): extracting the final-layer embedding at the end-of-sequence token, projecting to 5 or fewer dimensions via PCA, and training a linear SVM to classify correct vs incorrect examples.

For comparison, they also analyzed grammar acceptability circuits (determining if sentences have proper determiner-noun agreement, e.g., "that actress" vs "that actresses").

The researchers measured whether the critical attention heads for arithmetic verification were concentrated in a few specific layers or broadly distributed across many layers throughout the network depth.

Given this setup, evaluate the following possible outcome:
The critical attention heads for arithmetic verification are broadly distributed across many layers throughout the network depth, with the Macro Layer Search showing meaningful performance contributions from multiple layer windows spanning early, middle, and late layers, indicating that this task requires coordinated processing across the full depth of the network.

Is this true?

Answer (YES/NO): YES